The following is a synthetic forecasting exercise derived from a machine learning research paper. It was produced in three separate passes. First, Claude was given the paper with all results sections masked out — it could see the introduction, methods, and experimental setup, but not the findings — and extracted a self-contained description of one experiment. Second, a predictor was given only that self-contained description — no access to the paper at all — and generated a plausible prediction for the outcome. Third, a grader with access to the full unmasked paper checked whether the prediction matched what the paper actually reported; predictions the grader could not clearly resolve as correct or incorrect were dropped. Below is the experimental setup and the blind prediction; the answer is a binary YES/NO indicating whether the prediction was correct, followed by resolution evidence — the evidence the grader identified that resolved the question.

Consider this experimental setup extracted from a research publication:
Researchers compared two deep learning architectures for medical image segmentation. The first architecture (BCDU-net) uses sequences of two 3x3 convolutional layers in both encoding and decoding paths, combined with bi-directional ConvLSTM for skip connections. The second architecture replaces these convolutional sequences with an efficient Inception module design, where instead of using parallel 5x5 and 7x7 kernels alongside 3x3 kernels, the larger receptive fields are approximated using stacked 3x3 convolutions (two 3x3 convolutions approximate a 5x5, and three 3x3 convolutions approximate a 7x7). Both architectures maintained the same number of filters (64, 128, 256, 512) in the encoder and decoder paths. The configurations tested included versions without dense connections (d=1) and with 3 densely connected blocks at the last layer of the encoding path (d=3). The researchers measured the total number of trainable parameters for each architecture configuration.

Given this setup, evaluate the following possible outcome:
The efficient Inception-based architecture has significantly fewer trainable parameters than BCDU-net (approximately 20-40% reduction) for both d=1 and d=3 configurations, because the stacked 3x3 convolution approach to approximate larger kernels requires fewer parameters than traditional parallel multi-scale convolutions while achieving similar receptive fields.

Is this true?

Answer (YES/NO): NO